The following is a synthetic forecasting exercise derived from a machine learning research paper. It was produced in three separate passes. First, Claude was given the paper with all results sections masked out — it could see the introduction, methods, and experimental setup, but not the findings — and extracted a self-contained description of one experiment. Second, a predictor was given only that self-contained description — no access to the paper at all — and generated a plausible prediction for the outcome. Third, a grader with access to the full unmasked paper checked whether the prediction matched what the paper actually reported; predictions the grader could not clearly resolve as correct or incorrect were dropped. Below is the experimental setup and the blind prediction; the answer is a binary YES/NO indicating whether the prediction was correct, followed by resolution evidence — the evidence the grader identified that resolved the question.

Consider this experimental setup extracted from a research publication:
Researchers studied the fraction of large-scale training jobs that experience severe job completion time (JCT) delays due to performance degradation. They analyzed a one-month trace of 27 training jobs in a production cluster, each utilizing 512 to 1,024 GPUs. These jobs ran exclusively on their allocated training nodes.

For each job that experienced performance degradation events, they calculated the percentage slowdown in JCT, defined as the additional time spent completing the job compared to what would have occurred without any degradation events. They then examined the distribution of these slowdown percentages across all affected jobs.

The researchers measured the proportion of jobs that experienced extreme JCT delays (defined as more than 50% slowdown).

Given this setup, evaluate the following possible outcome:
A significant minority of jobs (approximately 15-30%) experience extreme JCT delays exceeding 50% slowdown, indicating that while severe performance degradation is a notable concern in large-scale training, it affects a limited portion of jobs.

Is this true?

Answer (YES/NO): YES